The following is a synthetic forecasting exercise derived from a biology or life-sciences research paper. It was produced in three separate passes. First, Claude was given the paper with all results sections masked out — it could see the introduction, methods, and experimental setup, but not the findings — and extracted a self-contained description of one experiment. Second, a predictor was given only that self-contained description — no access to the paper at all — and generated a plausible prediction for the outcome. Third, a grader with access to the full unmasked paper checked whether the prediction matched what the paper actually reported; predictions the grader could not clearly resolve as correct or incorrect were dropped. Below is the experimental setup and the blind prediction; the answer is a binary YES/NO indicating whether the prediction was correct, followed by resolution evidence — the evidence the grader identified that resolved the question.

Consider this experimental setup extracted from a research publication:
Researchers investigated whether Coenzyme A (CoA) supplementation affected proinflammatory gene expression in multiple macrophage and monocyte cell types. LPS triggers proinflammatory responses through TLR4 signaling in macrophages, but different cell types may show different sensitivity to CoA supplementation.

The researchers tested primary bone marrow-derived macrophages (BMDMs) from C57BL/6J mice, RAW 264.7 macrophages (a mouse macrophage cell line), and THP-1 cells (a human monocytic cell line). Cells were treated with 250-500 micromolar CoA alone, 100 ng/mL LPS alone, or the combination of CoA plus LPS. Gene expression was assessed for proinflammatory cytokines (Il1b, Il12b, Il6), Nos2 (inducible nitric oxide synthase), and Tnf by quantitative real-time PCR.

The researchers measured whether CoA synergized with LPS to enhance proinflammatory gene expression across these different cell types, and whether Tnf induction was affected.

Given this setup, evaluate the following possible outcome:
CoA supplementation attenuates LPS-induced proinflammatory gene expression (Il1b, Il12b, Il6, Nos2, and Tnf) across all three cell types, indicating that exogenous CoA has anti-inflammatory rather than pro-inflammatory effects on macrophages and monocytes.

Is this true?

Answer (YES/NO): NO